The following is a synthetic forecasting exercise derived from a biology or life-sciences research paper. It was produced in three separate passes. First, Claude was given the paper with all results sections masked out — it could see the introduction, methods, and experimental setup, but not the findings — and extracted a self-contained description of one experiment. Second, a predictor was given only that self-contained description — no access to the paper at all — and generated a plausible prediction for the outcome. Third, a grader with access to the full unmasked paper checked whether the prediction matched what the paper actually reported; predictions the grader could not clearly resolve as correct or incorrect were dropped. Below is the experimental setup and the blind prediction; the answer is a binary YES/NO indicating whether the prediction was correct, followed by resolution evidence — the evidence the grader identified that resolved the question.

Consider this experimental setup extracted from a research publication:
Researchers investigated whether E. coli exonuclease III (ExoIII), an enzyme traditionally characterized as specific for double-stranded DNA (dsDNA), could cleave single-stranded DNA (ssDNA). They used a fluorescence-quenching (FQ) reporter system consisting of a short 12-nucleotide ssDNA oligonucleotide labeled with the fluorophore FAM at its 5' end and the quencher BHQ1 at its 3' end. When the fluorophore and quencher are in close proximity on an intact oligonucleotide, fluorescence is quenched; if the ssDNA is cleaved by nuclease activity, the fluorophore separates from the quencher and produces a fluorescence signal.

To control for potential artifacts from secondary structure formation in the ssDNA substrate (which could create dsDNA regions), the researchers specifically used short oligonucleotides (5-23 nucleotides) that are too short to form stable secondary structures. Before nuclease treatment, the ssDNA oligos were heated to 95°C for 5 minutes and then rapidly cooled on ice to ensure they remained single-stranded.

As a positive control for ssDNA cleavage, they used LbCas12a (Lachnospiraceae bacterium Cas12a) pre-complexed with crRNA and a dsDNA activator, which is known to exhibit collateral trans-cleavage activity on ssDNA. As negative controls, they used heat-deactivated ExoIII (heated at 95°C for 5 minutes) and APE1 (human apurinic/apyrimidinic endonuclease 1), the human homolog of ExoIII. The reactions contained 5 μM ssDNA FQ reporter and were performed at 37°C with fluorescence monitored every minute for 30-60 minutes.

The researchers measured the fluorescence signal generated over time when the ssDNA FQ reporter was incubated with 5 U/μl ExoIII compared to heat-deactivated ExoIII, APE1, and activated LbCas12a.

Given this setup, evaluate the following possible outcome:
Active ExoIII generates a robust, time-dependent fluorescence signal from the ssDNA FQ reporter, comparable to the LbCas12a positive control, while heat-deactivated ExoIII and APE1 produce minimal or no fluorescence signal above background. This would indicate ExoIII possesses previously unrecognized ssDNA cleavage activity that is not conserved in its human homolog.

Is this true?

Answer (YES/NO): NO